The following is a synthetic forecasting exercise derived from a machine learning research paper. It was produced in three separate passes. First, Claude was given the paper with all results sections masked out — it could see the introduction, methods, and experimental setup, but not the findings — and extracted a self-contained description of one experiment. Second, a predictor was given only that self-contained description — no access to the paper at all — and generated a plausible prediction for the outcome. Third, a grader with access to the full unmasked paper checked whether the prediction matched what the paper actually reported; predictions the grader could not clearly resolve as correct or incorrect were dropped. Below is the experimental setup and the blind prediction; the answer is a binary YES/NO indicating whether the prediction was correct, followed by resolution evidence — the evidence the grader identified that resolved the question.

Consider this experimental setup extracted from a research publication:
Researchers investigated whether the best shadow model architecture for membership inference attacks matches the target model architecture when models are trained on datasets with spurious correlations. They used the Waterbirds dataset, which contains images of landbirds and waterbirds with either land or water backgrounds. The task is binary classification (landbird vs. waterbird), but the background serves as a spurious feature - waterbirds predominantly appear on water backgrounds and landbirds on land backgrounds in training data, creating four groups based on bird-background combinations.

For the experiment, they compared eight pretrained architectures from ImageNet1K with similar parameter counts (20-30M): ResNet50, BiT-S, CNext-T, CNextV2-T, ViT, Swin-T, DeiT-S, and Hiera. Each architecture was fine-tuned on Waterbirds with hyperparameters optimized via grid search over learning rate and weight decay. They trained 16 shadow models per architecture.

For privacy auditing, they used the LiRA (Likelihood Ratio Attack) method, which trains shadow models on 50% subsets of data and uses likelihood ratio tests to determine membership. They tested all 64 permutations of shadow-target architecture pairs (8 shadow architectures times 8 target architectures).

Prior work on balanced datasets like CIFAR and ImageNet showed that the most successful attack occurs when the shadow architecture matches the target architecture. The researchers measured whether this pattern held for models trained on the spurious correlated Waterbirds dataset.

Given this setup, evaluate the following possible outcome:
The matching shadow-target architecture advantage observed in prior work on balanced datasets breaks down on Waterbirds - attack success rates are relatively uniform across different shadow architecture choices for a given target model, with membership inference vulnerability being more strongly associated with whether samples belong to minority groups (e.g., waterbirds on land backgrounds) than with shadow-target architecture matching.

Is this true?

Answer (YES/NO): NO